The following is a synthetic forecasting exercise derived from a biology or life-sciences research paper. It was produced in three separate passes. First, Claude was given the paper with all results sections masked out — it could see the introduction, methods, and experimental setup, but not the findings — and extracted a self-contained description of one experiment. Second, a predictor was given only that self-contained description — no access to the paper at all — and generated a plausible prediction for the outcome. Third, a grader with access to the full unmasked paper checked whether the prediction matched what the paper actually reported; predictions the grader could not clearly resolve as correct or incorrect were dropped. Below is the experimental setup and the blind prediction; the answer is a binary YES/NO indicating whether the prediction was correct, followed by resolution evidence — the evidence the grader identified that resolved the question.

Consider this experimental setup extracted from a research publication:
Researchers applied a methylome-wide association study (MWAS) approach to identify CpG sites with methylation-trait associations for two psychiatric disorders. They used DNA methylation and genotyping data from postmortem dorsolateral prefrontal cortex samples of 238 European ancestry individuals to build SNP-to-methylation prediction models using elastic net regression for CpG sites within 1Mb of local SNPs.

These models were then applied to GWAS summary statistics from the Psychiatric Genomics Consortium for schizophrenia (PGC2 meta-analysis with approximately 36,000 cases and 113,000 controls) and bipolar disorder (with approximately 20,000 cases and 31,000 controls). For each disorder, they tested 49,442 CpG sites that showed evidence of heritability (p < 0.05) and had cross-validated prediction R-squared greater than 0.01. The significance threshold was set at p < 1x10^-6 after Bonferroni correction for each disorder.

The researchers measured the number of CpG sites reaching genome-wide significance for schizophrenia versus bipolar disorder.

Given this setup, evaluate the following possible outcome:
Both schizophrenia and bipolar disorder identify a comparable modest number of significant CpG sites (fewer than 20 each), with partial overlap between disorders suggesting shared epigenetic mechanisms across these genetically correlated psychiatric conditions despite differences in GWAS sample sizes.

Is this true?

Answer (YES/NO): NO